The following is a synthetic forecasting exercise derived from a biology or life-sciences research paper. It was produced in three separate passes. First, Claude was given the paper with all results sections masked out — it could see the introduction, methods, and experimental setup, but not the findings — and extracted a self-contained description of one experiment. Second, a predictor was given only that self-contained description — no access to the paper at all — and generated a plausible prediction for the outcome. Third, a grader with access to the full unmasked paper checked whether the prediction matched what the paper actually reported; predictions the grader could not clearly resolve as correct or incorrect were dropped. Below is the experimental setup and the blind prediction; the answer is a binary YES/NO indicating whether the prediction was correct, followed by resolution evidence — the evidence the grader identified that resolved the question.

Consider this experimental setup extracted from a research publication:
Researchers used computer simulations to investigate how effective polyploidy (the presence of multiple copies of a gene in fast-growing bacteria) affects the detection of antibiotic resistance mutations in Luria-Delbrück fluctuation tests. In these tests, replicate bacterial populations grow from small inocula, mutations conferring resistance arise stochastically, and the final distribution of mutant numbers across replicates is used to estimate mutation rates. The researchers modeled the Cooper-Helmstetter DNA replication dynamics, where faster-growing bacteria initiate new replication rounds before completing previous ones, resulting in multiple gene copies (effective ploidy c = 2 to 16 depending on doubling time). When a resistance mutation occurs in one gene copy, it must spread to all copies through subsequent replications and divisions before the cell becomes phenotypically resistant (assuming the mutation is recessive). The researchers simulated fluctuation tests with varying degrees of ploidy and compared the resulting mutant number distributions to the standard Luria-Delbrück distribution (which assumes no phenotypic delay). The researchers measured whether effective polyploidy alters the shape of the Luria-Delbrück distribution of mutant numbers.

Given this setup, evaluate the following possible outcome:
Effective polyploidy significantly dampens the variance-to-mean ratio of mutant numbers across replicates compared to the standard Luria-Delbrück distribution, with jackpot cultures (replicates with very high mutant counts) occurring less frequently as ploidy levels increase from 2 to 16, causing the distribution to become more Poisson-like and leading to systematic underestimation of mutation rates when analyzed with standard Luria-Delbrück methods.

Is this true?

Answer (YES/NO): NO